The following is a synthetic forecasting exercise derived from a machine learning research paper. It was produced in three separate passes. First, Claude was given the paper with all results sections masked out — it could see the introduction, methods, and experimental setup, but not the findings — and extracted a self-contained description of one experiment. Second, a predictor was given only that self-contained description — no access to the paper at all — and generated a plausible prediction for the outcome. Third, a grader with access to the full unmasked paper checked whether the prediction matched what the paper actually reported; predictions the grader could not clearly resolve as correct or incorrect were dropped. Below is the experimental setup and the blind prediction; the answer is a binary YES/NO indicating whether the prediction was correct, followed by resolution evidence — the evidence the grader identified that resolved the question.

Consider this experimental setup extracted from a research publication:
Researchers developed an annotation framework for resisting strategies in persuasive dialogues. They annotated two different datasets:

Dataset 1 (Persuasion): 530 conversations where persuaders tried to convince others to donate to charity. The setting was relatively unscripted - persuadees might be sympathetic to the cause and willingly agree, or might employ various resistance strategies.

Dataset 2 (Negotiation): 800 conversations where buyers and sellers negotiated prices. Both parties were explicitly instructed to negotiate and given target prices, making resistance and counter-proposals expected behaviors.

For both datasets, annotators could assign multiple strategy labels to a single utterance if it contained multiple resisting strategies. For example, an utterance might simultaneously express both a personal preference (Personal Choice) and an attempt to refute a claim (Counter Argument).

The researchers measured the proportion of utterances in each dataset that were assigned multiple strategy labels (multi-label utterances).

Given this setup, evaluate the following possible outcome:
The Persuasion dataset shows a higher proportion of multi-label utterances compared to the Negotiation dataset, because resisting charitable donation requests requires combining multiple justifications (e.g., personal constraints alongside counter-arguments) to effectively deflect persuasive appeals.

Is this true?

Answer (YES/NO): NO